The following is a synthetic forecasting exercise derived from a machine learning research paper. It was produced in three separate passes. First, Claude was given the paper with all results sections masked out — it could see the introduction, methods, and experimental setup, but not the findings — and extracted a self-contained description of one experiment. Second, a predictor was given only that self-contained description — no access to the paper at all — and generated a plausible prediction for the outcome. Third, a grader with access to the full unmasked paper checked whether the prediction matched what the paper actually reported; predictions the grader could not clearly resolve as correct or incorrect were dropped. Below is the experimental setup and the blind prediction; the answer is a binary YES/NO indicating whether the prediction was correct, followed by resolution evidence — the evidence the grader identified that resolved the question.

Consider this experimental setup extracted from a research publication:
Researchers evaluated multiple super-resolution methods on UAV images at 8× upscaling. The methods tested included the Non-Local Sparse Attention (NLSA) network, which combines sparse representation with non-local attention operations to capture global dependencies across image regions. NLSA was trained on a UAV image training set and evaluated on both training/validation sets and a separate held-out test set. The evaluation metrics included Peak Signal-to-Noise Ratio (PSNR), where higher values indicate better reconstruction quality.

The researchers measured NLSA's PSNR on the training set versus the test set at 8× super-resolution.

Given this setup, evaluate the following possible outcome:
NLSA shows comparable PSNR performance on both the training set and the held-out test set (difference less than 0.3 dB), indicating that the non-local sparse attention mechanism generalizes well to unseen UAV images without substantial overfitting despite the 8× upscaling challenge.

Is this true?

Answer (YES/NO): NO